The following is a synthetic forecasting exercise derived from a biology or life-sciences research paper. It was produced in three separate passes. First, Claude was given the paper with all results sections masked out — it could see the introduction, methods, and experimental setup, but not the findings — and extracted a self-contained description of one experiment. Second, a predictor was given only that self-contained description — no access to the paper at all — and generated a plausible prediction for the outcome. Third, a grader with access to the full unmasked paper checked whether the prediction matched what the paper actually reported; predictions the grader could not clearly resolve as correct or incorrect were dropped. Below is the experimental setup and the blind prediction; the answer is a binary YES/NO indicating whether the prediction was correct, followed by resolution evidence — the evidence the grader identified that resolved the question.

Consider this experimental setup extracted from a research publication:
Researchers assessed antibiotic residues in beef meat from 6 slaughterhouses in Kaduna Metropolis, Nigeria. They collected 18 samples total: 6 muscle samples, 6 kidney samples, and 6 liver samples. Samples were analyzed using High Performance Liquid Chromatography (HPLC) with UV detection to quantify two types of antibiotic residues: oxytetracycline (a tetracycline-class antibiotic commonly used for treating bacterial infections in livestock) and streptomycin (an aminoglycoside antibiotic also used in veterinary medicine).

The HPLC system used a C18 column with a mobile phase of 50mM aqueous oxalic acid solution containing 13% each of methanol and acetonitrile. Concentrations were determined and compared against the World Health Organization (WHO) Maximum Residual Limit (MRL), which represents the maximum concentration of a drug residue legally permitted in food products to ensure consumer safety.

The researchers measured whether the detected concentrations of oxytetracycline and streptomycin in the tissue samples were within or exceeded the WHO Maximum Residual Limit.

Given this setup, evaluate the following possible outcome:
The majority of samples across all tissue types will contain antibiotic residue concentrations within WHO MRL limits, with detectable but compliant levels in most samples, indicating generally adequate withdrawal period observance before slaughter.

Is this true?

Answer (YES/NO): NO